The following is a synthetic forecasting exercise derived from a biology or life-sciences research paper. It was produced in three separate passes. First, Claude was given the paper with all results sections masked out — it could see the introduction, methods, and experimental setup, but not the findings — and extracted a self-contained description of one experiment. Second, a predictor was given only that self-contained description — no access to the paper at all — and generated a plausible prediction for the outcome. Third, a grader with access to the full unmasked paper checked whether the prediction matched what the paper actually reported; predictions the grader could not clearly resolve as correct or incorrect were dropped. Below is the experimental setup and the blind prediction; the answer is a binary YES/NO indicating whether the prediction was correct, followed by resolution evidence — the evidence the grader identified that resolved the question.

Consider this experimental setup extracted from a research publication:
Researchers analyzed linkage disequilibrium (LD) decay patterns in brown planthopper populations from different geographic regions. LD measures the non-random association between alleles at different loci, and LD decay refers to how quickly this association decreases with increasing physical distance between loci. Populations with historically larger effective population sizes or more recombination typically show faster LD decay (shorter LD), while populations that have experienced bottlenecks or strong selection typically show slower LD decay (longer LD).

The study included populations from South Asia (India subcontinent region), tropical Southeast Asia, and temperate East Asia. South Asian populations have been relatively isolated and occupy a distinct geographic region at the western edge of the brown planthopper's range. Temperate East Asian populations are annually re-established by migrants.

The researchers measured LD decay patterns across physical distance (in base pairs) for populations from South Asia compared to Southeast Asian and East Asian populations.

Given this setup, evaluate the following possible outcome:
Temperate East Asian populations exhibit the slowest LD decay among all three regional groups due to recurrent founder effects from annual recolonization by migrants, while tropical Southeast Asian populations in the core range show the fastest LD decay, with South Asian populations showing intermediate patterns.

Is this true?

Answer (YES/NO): NO